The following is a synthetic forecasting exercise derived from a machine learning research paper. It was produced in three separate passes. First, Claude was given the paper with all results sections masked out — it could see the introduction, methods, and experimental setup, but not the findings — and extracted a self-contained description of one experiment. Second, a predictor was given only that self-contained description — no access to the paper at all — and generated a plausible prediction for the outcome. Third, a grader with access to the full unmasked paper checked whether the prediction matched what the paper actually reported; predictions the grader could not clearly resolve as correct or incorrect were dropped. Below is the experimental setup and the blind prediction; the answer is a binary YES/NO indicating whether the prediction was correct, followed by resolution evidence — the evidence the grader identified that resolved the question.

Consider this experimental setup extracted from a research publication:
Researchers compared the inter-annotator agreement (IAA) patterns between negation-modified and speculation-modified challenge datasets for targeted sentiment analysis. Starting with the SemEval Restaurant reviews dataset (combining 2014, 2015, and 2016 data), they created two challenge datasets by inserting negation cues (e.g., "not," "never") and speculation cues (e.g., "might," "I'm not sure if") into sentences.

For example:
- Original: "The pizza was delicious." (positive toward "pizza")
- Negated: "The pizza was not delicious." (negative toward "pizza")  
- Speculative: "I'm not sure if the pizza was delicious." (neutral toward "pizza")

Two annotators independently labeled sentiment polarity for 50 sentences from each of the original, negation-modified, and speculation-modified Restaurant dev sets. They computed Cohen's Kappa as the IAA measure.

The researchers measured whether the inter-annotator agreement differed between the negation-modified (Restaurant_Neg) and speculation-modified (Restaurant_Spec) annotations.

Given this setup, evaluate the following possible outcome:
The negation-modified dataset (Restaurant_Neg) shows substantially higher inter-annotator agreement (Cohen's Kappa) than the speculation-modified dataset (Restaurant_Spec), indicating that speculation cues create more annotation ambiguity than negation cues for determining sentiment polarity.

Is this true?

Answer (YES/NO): NO